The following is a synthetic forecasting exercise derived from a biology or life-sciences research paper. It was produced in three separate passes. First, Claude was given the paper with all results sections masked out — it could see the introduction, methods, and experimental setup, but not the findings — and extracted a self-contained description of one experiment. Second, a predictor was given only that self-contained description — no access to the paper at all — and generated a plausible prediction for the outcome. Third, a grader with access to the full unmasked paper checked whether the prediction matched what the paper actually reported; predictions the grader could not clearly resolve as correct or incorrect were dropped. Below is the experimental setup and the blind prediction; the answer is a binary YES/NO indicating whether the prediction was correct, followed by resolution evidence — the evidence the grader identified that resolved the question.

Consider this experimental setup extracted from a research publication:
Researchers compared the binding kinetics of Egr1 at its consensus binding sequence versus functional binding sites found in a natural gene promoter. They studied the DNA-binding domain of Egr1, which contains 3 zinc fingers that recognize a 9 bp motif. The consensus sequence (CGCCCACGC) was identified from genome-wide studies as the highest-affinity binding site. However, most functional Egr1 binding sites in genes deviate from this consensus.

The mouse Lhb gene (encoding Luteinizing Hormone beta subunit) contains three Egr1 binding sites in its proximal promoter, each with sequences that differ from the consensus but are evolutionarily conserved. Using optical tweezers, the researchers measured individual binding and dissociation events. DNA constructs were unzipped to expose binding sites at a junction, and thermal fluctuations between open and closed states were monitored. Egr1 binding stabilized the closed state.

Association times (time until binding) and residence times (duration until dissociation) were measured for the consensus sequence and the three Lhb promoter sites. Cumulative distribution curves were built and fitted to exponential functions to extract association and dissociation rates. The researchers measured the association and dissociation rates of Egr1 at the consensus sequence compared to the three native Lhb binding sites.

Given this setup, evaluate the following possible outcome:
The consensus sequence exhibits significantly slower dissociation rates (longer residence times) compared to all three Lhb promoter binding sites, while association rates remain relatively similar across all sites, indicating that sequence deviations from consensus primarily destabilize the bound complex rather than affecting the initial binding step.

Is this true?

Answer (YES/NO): NO